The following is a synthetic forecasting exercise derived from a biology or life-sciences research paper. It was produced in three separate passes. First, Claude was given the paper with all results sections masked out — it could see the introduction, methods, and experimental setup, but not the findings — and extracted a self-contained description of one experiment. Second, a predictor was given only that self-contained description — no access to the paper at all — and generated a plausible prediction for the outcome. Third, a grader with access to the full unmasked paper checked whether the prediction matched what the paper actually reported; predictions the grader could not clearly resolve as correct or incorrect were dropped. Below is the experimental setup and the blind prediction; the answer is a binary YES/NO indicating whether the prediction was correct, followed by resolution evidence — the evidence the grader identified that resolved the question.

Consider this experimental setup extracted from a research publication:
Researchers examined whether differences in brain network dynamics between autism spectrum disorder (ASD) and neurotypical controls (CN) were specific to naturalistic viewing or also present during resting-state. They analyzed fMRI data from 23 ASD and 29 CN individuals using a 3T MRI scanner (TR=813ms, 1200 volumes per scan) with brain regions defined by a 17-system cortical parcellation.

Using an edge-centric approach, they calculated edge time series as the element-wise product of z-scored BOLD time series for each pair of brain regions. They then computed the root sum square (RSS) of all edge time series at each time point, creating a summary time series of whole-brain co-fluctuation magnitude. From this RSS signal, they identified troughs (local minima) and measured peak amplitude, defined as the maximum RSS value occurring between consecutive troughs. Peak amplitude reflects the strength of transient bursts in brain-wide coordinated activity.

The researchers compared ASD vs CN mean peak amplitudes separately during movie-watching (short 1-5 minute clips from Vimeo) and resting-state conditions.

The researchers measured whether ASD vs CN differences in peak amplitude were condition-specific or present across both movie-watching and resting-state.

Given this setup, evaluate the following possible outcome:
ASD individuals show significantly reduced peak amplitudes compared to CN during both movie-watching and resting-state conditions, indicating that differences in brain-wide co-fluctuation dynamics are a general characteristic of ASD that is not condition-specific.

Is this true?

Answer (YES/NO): NO